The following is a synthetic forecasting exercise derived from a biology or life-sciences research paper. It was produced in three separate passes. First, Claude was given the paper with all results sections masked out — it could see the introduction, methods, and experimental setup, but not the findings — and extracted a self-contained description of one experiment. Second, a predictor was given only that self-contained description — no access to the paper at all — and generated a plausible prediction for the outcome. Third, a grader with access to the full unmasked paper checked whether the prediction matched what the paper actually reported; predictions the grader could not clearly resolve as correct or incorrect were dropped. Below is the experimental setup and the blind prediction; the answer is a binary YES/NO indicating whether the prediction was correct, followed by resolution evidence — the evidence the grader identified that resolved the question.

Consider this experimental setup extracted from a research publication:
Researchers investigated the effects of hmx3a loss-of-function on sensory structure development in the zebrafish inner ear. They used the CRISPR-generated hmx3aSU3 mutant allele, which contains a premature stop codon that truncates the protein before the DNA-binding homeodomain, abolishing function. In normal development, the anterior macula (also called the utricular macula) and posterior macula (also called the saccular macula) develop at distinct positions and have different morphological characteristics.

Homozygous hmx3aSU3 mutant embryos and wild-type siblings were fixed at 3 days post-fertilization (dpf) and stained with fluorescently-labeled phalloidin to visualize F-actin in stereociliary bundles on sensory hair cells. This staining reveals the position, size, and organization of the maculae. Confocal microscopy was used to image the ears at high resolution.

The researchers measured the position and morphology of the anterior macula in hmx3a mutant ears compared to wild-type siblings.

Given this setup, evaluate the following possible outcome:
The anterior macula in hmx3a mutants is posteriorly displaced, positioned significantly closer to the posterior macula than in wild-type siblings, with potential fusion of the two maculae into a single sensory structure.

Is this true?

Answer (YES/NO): NO